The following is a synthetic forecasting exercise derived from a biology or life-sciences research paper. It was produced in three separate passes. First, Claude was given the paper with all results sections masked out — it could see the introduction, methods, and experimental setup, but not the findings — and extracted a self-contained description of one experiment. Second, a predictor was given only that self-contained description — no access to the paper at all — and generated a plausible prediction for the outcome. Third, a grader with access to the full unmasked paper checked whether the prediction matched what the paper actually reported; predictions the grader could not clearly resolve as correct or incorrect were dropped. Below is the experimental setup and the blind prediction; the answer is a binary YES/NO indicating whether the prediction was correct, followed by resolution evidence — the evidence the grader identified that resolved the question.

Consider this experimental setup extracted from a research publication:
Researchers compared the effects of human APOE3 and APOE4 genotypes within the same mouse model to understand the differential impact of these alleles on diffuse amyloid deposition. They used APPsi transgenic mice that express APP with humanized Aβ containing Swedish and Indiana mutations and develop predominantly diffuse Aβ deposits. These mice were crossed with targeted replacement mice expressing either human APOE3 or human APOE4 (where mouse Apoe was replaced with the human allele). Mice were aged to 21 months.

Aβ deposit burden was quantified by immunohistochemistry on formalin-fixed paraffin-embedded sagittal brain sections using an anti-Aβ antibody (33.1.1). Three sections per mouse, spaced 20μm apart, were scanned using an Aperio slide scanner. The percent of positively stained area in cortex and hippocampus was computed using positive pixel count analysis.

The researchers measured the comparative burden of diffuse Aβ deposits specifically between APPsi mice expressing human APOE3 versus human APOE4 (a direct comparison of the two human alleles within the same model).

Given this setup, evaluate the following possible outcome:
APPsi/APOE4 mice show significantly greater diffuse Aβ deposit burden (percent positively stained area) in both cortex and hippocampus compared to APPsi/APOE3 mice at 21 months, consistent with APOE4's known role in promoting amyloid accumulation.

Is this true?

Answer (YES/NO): NO